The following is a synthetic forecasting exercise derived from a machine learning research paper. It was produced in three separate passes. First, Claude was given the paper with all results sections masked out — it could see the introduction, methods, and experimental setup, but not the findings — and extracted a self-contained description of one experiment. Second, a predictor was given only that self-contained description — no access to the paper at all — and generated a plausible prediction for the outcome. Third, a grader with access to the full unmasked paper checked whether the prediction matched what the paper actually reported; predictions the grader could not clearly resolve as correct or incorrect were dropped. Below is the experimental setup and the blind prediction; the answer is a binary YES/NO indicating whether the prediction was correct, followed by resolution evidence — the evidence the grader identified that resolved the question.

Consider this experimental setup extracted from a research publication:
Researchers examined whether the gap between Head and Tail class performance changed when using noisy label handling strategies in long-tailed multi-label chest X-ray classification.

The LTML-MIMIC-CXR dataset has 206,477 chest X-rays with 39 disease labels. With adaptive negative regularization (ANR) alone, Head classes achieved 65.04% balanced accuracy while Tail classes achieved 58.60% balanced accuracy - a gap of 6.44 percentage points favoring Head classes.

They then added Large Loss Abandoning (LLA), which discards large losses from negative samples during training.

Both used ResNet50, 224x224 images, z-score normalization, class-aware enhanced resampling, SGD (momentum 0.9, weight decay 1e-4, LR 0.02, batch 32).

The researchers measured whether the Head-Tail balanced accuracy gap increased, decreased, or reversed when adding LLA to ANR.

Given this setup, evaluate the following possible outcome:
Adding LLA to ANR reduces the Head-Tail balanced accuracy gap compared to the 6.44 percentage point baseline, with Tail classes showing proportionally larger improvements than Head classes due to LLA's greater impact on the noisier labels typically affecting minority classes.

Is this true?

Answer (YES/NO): YES